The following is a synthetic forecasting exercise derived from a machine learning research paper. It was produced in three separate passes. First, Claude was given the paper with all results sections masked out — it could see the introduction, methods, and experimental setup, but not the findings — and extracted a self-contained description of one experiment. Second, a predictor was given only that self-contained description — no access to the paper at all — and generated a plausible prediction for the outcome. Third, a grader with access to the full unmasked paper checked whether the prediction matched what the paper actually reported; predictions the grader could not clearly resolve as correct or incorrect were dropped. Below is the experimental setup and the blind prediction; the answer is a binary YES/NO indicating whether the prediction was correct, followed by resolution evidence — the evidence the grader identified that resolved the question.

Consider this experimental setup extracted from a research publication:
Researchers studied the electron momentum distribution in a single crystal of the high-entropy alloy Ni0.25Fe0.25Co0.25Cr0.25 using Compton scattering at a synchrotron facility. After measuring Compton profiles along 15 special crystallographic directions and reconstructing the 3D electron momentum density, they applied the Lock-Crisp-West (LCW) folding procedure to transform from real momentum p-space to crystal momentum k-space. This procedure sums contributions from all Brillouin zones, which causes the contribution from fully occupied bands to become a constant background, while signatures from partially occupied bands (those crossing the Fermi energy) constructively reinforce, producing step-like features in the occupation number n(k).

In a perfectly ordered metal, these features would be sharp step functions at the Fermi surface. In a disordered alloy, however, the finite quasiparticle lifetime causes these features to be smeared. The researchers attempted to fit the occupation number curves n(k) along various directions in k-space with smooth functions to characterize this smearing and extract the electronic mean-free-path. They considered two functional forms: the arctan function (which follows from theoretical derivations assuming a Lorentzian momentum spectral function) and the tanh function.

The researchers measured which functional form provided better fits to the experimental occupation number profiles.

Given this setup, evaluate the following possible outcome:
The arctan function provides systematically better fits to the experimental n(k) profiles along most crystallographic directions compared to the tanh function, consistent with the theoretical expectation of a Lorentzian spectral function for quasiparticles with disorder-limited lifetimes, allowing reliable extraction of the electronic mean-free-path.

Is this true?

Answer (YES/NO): NO